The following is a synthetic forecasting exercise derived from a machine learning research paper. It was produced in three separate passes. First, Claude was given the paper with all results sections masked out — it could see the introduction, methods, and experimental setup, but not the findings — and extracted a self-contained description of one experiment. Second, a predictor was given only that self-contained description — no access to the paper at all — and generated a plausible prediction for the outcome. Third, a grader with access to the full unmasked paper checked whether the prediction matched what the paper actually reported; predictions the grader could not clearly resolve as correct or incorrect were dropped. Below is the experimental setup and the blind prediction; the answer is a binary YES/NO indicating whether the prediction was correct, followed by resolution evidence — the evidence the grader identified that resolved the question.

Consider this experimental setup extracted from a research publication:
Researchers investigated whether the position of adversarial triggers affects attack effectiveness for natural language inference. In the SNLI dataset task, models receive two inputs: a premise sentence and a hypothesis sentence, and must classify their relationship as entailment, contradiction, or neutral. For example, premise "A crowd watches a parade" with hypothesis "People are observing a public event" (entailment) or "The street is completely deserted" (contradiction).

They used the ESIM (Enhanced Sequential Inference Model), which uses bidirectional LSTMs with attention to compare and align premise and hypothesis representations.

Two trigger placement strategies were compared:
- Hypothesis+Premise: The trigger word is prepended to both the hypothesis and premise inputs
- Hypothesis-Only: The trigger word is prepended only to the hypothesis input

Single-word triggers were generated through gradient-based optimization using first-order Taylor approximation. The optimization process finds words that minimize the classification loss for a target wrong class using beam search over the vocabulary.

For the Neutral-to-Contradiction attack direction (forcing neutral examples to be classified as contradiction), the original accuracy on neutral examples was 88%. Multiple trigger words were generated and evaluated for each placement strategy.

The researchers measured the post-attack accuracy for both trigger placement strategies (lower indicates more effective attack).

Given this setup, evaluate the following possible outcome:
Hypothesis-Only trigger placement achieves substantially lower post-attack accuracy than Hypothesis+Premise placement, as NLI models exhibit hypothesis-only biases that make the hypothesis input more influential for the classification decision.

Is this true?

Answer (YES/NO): NO